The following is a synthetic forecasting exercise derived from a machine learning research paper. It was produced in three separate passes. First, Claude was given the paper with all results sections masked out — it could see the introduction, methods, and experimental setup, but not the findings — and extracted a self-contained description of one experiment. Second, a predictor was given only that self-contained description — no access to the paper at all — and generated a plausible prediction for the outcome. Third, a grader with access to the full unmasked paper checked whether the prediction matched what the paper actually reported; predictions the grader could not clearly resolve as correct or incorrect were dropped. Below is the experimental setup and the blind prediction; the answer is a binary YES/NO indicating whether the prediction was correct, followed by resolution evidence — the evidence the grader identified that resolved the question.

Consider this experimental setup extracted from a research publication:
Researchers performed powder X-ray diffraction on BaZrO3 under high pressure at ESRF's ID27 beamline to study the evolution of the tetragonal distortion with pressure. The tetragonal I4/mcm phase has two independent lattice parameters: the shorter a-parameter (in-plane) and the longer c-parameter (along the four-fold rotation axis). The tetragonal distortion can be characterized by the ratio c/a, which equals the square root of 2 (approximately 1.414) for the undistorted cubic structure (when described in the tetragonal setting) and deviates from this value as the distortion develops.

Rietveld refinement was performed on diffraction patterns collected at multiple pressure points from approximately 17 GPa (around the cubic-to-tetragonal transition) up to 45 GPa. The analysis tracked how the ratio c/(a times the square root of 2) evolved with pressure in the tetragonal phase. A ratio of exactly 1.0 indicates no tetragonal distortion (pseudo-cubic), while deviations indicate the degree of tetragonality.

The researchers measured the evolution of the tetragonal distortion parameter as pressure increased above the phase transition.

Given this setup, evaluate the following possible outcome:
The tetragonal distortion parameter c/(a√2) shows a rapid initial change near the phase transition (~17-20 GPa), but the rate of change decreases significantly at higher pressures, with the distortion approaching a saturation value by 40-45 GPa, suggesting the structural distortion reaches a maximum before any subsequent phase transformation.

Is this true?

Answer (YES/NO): NO